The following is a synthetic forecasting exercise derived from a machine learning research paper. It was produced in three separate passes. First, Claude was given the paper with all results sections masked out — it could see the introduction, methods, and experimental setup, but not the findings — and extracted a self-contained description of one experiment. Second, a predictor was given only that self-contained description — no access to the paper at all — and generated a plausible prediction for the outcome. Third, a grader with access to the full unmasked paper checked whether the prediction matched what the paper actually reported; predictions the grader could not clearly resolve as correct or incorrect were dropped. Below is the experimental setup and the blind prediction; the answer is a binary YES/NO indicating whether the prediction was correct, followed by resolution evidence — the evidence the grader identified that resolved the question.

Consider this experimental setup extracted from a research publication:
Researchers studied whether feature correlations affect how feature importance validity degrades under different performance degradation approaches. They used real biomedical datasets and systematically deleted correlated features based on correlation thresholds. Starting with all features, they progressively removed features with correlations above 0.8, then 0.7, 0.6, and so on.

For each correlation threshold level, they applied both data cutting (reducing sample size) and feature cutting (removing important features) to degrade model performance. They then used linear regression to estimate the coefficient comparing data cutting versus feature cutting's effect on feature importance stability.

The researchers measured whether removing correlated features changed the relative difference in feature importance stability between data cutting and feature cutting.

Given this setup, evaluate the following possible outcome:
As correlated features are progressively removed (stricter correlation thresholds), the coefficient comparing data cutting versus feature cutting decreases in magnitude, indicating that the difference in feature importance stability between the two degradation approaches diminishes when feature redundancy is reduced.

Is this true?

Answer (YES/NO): NO